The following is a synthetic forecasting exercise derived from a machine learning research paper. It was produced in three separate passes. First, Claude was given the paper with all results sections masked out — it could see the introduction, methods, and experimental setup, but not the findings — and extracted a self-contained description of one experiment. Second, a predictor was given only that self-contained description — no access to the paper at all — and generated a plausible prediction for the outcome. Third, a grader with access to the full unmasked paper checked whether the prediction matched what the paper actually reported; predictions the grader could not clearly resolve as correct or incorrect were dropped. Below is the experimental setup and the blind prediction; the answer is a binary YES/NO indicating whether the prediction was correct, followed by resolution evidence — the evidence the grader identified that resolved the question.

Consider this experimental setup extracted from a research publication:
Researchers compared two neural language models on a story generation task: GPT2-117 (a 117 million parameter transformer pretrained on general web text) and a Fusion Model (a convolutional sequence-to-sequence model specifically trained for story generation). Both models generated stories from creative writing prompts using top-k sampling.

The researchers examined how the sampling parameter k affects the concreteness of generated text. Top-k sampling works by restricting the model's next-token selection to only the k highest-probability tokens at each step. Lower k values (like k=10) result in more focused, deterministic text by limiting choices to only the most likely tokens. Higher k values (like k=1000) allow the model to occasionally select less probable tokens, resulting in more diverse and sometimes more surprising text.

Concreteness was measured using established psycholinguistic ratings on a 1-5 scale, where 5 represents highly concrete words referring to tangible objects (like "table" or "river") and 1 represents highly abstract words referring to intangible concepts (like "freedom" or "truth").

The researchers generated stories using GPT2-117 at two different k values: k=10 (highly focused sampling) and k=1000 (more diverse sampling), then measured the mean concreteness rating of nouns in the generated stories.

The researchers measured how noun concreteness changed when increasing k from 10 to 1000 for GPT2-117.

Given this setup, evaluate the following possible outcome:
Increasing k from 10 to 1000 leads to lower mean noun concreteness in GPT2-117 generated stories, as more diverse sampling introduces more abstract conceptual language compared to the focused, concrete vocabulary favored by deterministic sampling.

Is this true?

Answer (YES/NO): YES